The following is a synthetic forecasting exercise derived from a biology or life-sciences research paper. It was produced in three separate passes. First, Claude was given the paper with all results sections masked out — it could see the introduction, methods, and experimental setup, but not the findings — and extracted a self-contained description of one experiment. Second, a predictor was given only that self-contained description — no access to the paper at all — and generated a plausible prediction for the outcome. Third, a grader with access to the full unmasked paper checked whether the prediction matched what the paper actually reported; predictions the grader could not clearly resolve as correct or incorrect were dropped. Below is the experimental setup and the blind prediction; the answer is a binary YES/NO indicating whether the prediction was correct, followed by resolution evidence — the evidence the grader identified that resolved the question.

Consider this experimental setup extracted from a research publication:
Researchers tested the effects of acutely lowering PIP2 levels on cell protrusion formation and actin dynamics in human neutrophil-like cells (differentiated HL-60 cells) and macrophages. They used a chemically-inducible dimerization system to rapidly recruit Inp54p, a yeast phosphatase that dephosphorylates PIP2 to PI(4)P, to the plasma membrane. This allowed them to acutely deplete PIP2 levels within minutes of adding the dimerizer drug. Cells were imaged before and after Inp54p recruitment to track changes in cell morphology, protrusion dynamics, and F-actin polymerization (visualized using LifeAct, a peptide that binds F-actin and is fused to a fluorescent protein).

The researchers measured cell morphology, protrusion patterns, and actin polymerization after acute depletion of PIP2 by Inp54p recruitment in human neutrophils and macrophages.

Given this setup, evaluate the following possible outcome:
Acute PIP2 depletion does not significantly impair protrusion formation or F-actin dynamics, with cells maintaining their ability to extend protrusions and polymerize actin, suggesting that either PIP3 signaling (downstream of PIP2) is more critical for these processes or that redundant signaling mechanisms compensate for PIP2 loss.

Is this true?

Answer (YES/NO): NO